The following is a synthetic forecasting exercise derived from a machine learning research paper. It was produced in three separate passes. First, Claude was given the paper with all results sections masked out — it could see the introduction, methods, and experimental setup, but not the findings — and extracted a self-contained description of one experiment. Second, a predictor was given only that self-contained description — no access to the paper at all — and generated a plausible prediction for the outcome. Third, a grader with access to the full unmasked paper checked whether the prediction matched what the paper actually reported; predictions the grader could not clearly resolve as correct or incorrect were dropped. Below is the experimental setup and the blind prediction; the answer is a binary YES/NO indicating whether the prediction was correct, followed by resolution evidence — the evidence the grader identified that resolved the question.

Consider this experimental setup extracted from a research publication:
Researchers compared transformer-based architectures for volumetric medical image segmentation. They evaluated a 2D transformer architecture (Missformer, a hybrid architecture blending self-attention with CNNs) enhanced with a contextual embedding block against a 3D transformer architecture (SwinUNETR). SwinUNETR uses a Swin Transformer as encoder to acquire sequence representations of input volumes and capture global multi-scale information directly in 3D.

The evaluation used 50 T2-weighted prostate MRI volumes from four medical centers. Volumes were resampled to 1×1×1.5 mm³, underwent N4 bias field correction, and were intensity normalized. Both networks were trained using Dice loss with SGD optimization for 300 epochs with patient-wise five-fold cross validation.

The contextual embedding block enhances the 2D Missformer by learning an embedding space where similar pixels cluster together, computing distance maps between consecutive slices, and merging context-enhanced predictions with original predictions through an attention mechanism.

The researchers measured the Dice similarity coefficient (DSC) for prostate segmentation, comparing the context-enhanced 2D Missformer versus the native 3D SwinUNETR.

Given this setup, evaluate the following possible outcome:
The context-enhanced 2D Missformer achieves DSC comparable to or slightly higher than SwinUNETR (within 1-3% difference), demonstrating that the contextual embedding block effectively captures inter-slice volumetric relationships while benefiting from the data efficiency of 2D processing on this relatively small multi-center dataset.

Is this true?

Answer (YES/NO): NO